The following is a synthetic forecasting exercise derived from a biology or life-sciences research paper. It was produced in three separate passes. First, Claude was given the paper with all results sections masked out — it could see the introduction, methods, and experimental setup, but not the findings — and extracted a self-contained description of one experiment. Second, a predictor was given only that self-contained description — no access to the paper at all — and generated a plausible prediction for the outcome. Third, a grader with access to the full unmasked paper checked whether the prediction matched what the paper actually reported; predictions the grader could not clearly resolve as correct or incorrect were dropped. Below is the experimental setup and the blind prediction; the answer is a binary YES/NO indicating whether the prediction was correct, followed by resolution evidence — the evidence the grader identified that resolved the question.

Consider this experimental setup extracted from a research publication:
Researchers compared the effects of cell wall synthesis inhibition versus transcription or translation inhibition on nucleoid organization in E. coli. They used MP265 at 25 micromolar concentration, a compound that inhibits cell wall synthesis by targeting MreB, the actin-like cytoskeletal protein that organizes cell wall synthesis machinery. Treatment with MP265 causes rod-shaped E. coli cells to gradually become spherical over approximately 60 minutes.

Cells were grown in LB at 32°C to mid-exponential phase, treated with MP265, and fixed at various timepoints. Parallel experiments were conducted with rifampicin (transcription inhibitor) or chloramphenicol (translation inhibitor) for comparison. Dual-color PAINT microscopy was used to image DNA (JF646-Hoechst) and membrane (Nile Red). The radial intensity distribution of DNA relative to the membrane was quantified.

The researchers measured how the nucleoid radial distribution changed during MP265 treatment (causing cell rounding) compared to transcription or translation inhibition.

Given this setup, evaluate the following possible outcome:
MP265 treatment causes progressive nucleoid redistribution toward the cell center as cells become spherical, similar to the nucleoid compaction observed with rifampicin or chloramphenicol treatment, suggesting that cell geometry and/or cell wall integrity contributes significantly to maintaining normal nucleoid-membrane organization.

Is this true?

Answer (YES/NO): NO